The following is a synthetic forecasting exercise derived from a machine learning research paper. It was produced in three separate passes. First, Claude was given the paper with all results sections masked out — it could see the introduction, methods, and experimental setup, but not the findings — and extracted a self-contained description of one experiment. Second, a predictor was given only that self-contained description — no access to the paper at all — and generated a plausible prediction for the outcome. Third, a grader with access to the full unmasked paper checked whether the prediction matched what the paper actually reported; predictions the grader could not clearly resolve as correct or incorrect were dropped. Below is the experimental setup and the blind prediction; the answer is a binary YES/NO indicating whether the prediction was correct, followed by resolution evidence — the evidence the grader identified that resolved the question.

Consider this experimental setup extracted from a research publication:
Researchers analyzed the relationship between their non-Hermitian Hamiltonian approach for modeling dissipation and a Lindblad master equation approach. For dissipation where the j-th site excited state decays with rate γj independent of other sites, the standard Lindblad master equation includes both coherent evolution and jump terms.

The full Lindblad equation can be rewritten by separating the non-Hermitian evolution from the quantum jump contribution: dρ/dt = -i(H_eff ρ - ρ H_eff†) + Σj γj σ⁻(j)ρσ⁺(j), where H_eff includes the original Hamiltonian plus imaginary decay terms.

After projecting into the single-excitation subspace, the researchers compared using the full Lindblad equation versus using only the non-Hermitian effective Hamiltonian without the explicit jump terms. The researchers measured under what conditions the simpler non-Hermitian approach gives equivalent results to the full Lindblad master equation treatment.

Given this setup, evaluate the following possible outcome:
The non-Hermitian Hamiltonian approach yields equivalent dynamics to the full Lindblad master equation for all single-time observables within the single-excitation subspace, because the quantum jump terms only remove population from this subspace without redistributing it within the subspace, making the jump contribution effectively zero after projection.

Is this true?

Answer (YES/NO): YES